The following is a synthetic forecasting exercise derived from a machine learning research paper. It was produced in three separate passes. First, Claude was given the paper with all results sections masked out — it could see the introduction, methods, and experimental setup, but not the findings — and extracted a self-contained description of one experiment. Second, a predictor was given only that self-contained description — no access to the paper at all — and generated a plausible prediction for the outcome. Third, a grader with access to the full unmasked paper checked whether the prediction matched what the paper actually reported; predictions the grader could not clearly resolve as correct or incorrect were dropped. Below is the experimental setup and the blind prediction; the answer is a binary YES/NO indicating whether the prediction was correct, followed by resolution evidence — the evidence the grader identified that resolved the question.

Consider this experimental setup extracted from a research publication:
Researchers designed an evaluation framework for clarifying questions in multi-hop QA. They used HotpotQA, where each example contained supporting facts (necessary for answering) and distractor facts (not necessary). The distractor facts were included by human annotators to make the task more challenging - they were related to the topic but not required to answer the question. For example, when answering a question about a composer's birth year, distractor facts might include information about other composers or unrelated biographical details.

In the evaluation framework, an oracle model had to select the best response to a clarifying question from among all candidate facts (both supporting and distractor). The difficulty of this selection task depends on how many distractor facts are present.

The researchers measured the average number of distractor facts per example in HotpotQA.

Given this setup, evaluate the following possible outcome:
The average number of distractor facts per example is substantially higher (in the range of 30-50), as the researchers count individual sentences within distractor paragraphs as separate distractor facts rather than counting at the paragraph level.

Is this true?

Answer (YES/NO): YES